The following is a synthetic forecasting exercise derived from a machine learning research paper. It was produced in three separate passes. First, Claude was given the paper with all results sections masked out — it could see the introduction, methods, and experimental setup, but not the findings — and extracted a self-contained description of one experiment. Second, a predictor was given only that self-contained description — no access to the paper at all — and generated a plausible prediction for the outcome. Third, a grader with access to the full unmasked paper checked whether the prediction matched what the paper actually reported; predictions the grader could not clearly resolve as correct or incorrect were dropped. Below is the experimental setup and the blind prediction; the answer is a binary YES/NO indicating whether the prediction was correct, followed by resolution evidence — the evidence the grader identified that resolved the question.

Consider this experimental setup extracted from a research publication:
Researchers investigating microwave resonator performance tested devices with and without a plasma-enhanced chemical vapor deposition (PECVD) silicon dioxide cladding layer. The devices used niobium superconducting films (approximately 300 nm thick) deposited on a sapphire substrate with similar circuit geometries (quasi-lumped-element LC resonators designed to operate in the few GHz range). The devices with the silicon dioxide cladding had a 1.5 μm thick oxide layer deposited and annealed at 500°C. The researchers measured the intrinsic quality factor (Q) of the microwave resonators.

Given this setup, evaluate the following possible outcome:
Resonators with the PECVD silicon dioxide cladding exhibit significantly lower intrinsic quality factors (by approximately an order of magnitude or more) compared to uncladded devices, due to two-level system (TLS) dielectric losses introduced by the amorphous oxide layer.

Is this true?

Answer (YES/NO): YES